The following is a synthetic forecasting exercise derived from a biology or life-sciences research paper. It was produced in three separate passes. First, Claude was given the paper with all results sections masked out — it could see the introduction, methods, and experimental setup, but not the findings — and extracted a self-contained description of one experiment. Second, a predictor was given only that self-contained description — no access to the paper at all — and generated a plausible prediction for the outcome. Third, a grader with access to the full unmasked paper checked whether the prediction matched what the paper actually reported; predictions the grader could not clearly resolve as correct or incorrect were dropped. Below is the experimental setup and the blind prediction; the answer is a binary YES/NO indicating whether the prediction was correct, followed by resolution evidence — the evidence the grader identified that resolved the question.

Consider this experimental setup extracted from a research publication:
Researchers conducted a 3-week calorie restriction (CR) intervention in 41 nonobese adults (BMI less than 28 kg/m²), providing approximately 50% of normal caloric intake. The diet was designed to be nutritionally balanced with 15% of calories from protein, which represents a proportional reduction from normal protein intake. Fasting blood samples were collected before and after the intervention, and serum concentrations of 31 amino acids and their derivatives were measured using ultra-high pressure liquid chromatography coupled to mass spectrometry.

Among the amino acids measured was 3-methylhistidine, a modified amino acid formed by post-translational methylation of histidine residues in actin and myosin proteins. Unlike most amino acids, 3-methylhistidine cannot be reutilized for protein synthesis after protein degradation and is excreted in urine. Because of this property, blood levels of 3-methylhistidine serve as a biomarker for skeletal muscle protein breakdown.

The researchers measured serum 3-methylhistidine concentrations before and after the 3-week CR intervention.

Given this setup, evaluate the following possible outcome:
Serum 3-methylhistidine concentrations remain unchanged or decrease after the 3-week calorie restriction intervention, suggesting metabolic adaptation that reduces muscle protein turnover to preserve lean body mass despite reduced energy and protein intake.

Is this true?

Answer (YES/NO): NO